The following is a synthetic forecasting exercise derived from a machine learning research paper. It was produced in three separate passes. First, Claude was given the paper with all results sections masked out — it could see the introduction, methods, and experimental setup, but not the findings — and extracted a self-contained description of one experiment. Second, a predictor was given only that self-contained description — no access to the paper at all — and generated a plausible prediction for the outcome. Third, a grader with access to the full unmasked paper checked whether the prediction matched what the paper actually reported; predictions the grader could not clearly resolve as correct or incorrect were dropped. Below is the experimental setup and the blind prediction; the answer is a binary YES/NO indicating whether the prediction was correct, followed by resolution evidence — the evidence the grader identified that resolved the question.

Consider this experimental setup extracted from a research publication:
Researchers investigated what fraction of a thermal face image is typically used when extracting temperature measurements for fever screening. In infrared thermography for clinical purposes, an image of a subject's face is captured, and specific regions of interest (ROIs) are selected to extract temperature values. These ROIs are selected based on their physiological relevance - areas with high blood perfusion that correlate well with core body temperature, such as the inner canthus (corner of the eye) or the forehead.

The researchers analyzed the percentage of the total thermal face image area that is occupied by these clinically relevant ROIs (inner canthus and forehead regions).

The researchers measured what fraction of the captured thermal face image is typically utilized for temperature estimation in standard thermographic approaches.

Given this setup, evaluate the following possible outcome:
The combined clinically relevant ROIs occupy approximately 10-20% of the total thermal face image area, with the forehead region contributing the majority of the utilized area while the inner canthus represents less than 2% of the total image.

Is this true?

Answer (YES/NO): NO